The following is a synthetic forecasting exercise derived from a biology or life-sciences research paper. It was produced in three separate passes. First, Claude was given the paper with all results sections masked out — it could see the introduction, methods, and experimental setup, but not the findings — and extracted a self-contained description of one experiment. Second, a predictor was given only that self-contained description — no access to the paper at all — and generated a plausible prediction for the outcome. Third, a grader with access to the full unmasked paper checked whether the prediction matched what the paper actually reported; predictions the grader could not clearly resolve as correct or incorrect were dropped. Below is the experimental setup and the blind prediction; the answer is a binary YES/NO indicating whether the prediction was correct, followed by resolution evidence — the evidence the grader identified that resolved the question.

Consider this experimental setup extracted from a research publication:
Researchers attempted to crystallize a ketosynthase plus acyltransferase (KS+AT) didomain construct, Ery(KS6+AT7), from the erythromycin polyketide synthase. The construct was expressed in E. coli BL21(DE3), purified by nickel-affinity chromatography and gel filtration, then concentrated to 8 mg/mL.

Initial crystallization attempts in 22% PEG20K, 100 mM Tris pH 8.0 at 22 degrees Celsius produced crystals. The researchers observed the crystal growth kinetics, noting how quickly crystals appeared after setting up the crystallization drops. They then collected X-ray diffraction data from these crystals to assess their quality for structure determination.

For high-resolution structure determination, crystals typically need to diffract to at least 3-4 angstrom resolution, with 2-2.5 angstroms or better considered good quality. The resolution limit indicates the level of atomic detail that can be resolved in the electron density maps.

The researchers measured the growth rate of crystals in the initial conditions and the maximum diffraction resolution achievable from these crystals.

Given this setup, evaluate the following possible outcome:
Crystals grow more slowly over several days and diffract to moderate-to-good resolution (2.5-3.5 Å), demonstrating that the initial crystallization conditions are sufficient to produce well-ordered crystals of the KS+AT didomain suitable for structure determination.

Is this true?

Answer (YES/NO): NO